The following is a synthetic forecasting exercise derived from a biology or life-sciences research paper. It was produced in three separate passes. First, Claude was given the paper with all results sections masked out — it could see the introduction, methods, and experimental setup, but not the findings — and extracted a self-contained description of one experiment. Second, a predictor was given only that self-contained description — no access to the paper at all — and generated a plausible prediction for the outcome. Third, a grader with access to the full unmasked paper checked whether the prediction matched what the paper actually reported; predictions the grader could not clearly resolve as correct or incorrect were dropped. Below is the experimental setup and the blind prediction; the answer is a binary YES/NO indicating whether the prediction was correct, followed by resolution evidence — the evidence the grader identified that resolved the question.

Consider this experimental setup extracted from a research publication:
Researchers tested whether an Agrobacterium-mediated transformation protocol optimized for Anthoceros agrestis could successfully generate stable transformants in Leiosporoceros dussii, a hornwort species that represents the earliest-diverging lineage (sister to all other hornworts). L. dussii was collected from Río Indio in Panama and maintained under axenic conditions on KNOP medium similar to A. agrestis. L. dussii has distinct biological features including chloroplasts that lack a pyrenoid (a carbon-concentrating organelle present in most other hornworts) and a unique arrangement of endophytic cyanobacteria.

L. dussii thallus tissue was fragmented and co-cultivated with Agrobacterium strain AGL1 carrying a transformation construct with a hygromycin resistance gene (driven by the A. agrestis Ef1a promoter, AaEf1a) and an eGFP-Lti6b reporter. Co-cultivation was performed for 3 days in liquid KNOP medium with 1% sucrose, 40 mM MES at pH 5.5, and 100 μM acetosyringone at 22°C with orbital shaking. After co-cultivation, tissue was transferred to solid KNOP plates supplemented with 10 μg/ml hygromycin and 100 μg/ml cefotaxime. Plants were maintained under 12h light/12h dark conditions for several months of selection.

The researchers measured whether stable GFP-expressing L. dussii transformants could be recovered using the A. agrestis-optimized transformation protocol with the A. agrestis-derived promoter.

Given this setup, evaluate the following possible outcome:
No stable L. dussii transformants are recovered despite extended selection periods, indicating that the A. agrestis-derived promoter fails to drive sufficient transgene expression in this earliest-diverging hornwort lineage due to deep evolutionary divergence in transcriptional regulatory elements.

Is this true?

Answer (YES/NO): NO